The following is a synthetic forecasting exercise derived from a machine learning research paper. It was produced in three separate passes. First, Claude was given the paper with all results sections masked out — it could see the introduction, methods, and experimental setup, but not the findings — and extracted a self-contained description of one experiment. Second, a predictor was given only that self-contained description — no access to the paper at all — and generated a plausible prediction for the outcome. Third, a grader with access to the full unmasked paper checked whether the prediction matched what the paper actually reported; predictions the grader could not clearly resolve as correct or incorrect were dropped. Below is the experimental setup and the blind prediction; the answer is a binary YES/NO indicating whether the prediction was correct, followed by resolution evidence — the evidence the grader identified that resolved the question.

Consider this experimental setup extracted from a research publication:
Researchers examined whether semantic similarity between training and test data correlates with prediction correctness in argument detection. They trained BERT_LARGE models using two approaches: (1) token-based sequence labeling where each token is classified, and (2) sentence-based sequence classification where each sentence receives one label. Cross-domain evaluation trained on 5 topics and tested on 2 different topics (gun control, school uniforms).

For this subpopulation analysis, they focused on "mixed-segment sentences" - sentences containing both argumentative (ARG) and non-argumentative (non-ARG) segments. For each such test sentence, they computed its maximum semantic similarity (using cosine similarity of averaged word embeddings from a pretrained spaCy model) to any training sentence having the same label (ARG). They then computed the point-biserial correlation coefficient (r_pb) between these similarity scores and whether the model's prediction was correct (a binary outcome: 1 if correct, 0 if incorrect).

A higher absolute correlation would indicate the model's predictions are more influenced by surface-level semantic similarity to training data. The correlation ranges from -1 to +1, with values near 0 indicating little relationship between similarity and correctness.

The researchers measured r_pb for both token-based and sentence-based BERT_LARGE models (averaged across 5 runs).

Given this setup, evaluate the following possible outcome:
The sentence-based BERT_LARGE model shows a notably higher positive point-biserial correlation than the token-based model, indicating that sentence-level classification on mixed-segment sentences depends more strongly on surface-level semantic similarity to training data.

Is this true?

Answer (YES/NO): NO